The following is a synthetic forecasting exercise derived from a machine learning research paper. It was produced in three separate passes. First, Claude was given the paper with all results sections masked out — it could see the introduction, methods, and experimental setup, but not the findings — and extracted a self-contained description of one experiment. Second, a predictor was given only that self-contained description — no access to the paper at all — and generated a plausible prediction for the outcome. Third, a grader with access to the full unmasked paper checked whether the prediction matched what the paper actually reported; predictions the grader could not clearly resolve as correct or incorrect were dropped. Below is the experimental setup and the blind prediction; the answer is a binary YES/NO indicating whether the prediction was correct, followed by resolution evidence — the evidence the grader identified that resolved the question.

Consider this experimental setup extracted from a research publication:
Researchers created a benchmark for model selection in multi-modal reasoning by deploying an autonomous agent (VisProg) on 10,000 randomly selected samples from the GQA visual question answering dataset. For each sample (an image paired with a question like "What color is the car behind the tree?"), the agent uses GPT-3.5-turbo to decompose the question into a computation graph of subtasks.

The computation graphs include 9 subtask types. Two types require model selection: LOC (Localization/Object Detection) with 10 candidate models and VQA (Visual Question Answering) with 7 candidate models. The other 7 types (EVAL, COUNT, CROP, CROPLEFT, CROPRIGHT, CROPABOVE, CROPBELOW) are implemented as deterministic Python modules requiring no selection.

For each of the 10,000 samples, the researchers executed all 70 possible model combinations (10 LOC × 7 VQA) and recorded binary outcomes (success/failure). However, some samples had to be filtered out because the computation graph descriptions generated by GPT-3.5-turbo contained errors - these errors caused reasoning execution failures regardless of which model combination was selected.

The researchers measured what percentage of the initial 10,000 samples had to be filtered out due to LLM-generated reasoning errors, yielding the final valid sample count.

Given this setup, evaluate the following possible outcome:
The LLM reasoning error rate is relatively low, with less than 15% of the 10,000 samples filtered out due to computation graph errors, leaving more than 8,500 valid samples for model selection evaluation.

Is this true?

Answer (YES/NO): NO